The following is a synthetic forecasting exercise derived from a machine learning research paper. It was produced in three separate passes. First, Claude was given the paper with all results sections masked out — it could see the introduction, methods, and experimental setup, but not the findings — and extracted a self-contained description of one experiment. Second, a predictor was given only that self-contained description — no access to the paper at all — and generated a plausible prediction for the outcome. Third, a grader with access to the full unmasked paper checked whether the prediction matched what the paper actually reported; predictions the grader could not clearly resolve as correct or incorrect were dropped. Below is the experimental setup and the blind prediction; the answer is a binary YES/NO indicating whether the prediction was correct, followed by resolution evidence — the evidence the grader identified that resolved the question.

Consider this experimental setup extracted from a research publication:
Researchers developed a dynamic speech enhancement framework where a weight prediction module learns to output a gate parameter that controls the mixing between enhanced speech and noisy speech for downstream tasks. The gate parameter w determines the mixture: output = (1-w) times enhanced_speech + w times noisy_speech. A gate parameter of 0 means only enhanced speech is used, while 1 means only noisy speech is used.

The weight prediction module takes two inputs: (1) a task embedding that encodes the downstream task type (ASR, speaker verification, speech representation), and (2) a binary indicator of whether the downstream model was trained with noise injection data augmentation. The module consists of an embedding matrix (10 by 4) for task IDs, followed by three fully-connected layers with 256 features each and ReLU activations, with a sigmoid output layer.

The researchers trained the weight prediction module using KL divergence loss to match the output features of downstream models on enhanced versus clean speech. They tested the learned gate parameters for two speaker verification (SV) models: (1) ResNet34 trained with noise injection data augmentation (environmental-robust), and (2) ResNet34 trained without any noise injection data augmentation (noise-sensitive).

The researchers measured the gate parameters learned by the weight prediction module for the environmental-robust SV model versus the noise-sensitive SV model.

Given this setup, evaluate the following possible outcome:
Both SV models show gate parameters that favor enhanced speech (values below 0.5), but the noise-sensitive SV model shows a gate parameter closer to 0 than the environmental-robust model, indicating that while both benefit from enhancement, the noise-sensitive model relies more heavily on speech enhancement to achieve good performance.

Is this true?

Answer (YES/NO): NO